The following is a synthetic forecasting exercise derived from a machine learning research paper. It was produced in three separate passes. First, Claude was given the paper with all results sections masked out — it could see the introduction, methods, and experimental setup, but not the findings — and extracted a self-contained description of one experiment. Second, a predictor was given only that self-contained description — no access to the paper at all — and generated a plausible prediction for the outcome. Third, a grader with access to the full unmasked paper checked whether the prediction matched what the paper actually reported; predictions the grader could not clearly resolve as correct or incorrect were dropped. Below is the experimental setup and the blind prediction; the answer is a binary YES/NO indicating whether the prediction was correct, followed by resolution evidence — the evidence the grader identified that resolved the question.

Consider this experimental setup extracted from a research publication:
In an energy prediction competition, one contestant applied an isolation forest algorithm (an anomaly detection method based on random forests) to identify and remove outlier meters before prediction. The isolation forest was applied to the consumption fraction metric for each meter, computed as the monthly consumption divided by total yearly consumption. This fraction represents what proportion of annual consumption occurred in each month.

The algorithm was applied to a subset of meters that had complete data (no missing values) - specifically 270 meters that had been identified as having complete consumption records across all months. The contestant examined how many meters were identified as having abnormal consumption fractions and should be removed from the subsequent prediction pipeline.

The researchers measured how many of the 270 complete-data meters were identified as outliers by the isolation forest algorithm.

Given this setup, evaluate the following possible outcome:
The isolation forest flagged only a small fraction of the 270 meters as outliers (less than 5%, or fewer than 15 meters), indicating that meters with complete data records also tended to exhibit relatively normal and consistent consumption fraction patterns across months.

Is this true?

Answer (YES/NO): NO